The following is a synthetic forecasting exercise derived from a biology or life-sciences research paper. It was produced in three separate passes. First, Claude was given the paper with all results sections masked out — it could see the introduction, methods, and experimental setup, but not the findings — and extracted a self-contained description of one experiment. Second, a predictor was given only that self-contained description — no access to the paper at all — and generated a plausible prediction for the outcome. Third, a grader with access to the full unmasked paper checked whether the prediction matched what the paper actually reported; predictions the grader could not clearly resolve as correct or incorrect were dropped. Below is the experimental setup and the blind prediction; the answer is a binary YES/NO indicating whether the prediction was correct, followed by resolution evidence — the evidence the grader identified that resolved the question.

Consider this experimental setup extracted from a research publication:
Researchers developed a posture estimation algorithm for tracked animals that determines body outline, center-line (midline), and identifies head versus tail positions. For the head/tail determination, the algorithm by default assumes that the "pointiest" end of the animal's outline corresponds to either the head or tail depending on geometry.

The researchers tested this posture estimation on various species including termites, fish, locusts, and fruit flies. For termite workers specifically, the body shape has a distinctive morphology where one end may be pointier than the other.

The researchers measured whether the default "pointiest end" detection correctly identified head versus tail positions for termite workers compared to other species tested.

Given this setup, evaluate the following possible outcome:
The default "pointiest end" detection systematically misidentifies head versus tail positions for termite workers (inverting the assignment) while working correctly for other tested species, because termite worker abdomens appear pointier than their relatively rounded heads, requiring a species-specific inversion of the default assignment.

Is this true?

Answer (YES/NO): NO